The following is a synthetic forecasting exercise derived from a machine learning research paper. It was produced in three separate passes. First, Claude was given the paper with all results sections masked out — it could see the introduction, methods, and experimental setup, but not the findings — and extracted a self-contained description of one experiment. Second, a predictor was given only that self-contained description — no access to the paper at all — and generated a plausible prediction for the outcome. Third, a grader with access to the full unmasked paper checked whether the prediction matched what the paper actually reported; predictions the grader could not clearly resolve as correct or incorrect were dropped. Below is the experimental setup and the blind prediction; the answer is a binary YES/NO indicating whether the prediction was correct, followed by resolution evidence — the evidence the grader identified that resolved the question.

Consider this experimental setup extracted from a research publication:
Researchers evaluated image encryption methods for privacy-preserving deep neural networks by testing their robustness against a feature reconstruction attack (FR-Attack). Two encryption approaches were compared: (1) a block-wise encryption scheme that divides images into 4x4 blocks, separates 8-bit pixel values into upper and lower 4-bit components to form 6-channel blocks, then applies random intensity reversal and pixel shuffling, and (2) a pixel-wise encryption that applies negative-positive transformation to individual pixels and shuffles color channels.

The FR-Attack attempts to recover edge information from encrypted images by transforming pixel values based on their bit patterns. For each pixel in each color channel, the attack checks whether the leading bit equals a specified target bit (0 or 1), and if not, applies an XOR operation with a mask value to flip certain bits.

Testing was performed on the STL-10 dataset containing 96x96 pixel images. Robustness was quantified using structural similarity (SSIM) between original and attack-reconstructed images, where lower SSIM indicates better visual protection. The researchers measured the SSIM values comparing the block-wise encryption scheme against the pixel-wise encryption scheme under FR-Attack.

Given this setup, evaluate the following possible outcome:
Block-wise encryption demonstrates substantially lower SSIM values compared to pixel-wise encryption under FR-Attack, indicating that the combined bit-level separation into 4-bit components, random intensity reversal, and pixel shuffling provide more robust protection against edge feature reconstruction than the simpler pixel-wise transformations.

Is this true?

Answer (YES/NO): YES